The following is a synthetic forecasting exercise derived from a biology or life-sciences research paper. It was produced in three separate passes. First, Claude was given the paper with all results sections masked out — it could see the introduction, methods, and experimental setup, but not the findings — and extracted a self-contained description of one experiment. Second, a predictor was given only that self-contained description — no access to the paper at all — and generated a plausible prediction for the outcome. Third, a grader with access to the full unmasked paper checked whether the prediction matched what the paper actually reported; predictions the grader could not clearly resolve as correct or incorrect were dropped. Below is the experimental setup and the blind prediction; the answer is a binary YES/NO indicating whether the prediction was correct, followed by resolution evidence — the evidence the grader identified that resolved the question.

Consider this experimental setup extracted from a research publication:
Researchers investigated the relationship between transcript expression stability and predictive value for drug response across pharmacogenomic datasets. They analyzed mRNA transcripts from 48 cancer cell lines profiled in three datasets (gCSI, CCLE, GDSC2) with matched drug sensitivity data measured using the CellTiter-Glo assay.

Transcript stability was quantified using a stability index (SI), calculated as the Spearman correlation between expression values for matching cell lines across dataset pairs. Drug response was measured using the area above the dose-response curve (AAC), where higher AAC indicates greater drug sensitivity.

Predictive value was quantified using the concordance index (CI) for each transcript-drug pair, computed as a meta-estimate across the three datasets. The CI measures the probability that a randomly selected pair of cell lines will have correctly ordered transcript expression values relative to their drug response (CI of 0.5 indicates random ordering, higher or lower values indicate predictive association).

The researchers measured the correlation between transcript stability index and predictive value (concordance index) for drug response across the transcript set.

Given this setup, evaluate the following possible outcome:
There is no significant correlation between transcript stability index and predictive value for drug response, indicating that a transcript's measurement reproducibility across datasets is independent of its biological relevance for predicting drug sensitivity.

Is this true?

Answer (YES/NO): YES